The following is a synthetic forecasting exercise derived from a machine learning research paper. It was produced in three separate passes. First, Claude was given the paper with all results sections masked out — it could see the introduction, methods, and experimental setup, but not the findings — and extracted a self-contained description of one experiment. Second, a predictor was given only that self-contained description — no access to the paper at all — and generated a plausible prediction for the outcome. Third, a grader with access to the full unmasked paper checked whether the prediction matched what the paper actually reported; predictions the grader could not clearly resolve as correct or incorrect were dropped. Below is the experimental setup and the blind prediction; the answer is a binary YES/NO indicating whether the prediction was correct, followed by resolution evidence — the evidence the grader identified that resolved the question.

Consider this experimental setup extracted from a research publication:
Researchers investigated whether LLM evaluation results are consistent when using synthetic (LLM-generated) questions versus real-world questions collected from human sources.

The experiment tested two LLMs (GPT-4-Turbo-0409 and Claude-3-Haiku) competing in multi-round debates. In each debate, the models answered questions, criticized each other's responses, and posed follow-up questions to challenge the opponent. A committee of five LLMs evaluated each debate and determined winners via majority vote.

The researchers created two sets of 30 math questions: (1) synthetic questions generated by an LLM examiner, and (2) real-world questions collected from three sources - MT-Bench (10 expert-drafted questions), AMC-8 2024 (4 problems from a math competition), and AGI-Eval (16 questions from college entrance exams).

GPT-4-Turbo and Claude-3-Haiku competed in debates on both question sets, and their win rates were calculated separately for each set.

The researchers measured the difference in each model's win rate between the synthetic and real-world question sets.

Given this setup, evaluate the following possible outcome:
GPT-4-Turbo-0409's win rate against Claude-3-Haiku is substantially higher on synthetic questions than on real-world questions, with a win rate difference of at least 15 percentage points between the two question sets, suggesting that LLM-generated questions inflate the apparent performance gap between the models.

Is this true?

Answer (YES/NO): NO